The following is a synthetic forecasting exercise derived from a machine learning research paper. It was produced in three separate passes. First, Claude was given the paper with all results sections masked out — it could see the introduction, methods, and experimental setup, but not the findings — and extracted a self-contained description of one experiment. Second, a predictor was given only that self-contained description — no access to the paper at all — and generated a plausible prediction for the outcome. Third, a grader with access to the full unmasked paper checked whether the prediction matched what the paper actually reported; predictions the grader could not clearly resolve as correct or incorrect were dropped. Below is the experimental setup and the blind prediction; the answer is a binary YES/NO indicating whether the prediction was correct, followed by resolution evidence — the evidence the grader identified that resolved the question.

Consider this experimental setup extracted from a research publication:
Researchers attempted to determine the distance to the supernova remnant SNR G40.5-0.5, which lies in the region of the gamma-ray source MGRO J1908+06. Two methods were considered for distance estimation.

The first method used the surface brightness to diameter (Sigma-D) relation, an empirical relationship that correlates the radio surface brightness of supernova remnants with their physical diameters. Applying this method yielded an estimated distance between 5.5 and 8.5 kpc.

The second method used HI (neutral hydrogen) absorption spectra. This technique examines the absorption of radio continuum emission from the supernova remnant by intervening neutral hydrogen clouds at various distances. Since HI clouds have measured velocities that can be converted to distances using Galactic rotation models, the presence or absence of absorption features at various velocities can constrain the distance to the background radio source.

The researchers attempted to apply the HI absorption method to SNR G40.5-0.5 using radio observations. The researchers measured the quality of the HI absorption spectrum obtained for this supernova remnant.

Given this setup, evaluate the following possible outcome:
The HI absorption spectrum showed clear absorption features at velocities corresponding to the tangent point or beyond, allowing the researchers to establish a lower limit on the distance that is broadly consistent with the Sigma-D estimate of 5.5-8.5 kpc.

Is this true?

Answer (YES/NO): NO